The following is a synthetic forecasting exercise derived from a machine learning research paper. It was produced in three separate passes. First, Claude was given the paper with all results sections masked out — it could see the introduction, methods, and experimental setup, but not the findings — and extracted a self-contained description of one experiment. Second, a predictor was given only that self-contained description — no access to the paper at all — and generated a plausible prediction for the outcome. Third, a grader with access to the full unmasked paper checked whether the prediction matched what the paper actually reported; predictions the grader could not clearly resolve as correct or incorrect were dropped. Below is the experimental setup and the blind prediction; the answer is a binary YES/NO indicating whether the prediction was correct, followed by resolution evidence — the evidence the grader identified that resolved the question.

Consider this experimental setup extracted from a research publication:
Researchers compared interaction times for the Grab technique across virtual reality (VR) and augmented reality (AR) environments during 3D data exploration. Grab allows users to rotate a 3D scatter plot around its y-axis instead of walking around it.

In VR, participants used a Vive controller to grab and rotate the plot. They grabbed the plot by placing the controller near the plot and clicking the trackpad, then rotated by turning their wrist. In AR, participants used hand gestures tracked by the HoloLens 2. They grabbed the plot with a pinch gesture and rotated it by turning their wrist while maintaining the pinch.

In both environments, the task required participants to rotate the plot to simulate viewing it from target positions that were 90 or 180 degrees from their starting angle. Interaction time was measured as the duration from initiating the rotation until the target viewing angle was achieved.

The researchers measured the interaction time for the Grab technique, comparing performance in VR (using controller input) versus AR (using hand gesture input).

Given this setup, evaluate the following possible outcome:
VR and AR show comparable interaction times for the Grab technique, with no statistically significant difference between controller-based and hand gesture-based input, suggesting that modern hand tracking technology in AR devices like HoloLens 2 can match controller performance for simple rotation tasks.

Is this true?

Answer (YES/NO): NO